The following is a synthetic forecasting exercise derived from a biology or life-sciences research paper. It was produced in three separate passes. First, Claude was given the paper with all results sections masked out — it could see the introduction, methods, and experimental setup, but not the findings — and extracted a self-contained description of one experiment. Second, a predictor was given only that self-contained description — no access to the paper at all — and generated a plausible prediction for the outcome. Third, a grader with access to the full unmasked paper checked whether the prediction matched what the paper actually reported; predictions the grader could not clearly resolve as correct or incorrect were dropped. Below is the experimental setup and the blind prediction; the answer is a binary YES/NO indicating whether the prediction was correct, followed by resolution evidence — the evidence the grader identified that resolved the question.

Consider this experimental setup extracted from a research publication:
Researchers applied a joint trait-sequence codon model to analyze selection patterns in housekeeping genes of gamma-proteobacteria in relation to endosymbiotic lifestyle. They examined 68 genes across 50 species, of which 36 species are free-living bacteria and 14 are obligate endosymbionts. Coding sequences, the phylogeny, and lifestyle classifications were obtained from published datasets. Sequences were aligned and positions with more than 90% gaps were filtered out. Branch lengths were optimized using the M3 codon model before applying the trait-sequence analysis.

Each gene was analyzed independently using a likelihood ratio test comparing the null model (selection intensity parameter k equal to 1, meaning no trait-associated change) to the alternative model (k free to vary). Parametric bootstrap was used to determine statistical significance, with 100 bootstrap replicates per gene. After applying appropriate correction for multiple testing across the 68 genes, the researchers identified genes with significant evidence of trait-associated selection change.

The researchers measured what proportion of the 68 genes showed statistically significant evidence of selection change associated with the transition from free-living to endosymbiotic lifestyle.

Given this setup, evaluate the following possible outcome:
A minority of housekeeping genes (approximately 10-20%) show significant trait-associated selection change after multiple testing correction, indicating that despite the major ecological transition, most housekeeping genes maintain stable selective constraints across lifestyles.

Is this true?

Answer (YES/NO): NO